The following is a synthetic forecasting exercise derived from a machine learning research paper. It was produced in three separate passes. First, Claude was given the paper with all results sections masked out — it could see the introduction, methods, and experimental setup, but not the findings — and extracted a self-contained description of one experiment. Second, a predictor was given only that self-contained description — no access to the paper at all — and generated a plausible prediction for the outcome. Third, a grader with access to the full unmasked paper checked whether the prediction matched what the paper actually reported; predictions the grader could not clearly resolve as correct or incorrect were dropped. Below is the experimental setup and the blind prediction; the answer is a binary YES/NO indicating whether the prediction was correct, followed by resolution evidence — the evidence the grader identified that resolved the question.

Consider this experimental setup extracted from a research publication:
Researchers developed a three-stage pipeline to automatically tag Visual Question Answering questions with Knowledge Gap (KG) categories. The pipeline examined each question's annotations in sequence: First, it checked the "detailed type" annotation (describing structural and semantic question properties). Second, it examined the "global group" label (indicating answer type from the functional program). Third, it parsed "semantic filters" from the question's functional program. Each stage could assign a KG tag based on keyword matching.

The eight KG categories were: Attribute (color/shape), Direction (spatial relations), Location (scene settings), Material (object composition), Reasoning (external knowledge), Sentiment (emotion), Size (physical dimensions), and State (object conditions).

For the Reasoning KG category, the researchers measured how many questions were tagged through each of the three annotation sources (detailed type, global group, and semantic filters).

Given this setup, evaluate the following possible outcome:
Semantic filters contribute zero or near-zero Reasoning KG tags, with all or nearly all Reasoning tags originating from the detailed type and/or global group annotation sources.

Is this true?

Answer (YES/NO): YES